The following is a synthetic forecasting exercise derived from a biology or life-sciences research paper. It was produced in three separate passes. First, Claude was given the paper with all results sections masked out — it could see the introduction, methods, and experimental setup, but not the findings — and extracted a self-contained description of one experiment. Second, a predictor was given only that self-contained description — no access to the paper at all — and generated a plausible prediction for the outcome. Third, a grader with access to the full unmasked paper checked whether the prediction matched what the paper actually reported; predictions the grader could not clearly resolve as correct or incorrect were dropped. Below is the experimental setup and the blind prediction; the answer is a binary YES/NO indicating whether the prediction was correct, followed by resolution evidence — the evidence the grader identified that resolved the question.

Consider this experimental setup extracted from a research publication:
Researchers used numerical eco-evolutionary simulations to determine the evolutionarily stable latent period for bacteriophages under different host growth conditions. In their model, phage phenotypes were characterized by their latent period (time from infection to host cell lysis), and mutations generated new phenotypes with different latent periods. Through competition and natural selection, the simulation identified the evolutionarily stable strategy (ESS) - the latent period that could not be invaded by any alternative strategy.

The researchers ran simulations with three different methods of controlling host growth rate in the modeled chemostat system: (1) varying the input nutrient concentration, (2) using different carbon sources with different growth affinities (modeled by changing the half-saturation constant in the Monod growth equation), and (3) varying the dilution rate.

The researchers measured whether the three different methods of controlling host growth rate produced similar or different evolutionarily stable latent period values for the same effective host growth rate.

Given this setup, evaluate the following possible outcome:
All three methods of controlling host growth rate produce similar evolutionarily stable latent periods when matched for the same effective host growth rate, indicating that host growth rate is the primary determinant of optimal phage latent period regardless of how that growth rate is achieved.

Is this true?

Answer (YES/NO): NO